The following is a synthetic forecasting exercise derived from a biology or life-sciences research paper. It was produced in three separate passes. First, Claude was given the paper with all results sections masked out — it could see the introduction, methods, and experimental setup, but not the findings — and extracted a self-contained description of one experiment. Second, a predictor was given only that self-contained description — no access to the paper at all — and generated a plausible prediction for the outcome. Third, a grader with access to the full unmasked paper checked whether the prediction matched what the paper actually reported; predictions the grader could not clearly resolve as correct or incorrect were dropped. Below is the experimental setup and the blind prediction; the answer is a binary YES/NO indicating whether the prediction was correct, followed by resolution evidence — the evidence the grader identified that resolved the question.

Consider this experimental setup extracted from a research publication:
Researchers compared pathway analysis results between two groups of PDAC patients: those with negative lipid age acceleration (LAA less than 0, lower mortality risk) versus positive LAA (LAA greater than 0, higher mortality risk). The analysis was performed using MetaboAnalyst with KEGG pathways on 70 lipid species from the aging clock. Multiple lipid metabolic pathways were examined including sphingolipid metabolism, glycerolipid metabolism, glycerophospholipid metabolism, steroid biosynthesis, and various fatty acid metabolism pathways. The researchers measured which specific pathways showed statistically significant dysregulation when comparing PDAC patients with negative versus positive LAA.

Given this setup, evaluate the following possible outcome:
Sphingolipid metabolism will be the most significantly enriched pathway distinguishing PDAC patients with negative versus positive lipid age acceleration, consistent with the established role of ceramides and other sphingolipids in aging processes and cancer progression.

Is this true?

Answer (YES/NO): YES